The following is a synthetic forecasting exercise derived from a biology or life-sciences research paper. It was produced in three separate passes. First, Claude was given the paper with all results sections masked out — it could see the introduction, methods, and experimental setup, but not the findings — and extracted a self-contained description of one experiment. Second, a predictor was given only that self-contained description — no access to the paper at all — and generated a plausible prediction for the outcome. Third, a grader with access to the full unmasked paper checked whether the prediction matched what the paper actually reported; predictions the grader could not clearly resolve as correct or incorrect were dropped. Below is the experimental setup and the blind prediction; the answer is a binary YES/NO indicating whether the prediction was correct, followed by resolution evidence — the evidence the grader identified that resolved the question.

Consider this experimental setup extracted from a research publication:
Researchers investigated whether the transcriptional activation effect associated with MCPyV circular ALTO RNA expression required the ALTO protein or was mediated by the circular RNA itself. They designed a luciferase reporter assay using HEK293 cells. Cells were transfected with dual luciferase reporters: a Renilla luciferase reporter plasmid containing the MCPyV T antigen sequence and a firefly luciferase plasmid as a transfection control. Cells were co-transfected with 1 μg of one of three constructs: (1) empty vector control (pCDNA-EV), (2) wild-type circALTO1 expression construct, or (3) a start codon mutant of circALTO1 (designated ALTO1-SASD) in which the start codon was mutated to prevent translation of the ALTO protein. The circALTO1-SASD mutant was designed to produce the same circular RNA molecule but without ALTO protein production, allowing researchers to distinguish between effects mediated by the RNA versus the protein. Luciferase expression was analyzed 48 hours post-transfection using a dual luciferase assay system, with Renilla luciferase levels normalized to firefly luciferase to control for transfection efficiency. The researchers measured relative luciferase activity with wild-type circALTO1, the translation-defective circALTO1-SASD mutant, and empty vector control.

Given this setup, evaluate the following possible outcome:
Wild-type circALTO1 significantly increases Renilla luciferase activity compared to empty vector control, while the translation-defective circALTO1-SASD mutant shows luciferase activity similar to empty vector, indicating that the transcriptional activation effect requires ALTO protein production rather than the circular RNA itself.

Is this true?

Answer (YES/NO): YES